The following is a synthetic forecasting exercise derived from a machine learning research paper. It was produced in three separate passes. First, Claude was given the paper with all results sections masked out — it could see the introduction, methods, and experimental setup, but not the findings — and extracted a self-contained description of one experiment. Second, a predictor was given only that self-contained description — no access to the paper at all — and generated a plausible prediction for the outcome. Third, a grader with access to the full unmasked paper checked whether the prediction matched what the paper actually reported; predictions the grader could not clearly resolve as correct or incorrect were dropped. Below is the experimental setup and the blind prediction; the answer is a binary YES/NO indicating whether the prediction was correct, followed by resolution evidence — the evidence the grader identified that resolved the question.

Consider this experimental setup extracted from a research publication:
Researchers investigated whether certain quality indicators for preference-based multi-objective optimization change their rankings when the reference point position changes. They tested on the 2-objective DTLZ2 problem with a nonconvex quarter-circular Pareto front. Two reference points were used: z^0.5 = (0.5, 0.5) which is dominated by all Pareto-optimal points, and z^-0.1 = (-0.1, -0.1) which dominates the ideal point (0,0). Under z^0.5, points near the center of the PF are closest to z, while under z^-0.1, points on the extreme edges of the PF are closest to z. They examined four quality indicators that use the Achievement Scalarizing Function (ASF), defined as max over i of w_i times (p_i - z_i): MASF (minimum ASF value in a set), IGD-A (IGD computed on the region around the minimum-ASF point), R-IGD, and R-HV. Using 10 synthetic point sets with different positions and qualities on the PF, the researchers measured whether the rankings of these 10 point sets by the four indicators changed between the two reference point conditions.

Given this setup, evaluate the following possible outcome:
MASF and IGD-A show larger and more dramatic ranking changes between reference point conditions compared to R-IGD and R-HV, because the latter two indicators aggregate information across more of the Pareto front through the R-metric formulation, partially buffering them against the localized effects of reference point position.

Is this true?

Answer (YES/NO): NO